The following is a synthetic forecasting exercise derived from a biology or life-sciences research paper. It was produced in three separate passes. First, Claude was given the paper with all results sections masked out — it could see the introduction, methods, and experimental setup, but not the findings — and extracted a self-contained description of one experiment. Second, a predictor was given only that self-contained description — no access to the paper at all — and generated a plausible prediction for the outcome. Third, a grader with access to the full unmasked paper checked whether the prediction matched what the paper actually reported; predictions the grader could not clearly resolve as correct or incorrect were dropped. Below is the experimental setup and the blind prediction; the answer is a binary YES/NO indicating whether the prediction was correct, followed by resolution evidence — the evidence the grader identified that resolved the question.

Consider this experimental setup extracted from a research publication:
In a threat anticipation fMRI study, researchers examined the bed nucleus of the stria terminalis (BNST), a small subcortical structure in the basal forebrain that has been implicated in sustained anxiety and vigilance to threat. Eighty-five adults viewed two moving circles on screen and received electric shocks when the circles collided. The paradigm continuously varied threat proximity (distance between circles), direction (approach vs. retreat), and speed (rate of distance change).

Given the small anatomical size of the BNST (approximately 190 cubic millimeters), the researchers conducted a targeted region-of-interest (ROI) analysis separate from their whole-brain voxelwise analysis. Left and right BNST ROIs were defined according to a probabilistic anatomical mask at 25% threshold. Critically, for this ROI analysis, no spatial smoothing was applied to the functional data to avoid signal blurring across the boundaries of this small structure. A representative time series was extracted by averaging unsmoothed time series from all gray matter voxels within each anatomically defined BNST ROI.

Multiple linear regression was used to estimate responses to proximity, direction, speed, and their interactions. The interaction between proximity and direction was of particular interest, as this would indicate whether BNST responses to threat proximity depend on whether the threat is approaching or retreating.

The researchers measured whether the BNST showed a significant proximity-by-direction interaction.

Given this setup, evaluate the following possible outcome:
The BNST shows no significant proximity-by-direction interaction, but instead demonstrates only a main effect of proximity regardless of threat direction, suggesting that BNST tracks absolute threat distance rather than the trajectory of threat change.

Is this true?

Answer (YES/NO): YES